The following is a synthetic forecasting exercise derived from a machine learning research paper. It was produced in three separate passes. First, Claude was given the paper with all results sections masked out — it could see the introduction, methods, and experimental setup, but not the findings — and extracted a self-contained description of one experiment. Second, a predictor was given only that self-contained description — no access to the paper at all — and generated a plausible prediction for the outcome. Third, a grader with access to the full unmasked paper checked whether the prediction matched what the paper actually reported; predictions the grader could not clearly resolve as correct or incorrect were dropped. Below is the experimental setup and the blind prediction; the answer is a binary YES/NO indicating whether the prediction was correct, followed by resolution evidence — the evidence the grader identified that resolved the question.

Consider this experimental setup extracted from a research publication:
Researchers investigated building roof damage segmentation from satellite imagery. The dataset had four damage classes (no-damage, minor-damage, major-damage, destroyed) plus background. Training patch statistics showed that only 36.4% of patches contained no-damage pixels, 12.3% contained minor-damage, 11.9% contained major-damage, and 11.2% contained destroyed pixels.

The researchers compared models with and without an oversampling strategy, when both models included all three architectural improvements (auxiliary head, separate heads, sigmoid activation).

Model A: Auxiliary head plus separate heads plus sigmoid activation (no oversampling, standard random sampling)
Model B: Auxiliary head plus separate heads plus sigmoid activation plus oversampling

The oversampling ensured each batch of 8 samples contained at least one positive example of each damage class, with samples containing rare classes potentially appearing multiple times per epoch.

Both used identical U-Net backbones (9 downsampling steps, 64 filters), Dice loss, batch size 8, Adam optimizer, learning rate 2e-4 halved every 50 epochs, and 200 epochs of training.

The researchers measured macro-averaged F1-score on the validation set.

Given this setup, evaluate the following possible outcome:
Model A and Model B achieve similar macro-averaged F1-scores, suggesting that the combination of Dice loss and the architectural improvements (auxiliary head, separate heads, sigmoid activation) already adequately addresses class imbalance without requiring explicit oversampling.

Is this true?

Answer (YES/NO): NO